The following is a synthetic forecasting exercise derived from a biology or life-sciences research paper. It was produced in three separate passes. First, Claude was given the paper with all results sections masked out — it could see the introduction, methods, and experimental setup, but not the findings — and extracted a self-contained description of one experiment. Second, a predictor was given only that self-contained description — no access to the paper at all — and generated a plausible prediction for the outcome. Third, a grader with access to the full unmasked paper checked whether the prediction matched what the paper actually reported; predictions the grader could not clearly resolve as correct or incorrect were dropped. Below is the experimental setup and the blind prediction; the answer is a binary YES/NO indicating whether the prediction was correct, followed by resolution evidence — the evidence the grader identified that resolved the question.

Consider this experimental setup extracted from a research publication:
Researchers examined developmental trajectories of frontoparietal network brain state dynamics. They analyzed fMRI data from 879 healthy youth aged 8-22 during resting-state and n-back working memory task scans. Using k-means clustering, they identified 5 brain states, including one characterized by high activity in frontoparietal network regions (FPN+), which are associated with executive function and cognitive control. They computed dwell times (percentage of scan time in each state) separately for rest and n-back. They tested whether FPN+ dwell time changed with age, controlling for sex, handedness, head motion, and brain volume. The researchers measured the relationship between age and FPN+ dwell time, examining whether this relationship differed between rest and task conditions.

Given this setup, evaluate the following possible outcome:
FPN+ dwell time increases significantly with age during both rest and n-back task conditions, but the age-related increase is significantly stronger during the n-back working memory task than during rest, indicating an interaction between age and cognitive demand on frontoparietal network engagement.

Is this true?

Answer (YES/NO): NO